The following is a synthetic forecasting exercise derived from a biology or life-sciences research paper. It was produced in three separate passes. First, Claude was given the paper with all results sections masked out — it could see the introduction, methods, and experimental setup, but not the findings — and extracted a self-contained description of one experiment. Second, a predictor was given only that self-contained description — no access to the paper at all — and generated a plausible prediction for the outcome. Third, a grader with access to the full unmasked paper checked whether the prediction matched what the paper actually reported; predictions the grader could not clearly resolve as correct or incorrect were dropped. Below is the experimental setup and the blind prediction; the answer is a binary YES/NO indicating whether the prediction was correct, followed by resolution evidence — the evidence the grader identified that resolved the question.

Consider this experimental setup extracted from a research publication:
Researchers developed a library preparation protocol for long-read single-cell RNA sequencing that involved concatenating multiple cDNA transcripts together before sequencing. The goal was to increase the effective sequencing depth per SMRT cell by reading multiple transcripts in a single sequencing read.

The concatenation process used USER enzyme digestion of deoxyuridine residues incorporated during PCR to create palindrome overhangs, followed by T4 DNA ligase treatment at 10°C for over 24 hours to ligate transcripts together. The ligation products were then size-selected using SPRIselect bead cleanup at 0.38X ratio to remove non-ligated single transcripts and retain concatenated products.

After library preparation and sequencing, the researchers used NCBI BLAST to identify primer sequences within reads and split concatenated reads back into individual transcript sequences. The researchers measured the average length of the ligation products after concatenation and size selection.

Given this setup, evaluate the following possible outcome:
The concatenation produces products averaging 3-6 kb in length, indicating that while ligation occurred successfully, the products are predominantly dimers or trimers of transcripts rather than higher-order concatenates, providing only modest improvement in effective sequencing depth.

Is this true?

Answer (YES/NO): NO